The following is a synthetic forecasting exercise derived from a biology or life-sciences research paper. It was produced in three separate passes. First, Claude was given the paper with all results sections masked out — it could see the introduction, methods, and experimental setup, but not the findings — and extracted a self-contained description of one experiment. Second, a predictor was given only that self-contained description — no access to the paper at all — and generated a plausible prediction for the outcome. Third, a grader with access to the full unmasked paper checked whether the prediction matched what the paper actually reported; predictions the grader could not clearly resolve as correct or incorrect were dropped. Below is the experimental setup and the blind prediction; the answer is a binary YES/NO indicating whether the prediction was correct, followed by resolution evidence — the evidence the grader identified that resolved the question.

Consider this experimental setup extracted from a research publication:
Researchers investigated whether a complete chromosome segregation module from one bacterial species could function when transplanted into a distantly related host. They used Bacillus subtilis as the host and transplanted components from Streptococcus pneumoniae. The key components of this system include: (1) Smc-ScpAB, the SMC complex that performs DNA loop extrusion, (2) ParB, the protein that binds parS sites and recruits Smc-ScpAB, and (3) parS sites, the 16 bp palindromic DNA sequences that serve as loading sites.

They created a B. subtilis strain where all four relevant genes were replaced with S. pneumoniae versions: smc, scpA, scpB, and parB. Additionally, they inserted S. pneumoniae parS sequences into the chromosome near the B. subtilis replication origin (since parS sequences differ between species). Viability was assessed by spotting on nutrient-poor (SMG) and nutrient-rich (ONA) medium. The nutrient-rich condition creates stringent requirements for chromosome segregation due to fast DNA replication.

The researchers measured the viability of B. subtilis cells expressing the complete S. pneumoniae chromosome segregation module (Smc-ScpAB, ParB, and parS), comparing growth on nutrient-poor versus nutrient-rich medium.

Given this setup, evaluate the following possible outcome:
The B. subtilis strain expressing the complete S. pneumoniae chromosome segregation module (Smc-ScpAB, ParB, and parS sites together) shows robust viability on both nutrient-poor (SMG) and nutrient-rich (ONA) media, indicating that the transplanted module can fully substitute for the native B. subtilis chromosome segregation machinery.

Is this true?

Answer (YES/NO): YES